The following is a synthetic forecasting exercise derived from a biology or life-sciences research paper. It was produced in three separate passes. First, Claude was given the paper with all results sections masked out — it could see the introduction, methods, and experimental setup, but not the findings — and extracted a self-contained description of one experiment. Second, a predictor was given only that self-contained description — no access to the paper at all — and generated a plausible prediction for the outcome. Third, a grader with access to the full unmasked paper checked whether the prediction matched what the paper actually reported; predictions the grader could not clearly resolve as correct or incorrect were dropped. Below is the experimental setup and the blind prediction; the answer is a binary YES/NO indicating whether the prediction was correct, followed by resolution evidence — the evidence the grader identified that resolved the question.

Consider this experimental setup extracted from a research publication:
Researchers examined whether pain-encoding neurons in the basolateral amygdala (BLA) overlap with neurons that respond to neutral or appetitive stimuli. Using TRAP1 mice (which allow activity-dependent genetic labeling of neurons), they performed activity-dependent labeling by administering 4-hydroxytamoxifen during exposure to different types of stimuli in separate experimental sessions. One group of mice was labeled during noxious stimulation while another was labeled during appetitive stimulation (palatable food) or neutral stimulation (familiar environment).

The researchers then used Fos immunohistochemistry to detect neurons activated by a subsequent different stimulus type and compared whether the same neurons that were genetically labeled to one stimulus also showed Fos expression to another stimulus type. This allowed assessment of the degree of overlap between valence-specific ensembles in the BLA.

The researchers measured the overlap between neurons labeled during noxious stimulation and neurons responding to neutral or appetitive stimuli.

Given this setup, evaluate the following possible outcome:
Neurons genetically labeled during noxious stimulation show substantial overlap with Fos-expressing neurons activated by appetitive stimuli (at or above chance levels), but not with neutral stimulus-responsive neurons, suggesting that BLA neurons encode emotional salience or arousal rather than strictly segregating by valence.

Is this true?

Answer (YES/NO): NO